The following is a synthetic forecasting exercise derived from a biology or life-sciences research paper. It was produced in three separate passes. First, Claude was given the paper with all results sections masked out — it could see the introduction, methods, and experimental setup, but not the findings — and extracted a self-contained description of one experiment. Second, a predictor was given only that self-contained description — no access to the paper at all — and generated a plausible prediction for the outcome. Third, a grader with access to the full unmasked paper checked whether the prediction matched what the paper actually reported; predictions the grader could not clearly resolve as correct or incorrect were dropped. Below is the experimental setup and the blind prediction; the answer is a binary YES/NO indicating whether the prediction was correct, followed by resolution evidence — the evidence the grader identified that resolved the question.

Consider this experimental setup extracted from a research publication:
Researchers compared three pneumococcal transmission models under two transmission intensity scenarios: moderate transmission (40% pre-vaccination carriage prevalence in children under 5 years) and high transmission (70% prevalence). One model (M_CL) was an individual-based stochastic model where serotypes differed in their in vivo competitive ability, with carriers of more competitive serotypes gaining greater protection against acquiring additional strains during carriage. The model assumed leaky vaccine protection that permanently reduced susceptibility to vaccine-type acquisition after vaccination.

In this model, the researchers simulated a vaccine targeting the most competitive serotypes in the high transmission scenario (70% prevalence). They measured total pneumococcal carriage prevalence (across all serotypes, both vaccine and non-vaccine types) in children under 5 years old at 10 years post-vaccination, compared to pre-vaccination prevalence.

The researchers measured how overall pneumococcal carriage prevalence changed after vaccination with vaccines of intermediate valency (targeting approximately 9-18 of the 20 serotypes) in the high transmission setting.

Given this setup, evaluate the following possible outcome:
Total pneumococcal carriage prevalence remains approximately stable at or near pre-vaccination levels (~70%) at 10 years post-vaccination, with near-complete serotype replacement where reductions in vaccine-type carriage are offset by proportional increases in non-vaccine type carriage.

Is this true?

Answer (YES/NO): NO